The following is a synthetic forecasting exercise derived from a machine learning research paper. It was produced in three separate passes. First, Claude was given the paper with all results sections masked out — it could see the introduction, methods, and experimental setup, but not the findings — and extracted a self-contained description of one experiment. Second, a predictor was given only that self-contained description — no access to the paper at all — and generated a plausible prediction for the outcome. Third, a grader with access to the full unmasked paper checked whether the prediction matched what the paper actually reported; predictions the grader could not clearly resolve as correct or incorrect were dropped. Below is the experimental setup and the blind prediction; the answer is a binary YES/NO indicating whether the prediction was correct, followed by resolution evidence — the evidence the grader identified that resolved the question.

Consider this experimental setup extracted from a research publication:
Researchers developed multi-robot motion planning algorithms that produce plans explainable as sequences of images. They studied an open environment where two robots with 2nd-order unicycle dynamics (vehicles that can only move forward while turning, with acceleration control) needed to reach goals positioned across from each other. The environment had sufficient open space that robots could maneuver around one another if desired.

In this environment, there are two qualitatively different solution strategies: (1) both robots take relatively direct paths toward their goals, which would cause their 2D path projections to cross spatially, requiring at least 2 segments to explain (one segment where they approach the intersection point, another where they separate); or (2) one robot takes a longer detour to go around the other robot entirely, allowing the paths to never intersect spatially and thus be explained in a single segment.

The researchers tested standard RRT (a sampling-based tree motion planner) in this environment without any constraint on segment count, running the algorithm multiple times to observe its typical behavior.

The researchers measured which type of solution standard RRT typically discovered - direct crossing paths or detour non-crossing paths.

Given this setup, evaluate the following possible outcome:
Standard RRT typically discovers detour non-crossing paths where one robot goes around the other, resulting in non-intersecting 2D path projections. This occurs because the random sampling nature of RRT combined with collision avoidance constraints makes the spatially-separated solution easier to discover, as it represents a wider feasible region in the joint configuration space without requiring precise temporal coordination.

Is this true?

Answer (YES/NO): NO